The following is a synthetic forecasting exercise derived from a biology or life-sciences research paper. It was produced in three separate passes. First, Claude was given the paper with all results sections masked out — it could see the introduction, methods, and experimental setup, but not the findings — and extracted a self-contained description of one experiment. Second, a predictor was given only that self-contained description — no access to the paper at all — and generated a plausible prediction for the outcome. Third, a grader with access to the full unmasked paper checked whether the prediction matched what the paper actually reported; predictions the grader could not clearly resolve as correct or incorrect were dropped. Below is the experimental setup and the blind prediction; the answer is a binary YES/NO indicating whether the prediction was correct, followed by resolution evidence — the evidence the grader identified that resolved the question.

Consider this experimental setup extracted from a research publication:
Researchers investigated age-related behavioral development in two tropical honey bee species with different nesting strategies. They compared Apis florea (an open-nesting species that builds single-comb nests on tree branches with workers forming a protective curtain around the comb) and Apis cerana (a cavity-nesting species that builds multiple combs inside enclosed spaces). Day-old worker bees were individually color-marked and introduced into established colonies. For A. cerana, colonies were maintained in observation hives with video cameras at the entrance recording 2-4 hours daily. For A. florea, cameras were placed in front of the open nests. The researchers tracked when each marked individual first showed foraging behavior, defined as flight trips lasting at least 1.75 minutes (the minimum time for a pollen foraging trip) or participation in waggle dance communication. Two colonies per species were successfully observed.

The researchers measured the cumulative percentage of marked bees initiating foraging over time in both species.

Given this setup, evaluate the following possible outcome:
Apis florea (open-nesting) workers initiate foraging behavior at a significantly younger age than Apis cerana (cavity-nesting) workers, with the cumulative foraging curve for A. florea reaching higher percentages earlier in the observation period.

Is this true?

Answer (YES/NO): NO